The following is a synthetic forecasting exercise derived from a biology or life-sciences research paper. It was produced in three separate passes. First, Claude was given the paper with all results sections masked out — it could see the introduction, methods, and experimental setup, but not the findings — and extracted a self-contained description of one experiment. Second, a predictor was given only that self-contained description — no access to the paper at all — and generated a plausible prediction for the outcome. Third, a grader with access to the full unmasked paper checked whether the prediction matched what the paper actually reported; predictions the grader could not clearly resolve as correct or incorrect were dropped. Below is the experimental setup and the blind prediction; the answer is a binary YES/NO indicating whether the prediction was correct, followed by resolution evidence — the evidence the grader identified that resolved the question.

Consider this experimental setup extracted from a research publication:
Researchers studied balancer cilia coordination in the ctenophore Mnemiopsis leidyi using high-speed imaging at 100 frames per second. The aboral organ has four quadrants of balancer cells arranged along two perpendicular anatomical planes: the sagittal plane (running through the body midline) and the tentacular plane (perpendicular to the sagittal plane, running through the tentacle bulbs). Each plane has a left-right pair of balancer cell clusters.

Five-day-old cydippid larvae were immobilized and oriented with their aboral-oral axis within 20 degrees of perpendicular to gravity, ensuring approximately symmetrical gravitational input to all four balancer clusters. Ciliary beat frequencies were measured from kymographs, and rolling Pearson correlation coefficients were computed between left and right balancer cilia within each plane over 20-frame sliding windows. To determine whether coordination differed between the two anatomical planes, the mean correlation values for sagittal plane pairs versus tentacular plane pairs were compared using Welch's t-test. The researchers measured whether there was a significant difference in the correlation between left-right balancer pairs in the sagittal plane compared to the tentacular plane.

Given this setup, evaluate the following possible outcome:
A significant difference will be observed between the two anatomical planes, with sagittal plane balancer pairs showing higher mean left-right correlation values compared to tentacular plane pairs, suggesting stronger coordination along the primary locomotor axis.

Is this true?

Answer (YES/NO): NO